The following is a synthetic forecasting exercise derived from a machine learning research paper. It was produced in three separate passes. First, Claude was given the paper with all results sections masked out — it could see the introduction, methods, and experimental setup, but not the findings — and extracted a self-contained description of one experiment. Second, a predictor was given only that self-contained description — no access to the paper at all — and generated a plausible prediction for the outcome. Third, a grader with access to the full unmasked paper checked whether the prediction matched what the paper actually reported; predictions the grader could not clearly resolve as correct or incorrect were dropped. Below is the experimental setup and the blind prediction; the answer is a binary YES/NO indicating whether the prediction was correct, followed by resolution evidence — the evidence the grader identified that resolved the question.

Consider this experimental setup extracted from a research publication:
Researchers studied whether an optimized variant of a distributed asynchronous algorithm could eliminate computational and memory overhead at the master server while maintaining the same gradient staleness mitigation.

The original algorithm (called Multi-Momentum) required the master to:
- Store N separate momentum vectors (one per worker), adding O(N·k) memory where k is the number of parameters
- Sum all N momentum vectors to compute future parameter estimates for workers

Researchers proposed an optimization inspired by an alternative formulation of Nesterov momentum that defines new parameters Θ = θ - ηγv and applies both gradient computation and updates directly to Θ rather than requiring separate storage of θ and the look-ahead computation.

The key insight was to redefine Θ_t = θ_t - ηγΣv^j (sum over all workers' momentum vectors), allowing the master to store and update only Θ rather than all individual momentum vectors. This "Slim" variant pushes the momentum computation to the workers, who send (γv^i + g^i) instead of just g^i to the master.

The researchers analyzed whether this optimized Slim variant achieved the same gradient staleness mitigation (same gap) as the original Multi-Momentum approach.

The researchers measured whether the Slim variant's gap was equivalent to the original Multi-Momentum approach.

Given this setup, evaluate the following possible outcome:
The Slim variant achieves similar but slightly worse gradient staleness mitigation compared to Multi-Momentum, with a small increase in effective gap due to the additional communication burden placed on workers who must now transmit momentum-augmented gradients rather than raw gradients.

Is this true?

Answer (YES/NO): NO